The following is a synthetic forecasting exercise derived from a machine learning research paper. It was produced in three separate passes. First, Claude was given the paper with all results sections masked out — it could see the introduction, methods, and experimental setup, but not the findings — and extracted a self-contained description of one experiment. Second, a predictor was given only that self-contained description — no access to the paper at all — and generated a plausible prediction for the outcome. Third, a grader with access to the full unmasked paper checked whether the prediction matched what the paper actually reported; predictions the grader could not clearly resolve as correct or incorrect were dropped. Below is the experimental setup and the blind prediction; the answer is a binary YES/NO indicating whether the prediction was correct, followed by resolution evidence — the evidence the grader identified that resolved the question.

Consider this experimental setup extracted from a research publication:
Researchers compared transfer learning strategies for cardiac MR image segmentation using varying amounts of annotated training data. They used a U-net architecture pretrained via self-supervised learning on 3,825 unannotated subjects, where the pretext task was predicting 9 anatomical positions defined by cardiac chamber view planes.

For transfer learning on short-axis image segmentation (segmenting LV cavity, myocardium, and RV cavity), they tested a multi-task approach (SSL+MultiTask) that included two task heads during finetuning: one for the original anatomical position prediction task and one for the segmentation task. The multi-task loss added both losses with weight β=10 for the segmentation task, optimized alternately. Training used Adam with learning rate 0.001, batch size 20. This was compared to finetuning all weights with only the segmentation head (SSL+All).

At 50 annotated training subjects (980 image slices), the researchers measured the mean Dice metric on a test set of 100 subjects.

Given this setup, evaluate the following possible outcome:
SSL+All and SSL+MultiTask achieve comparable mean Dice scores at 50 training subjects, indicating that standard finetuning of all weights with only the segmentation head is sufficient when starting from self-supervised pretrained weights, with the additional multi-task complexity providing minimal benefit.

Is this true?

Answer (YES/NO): NO